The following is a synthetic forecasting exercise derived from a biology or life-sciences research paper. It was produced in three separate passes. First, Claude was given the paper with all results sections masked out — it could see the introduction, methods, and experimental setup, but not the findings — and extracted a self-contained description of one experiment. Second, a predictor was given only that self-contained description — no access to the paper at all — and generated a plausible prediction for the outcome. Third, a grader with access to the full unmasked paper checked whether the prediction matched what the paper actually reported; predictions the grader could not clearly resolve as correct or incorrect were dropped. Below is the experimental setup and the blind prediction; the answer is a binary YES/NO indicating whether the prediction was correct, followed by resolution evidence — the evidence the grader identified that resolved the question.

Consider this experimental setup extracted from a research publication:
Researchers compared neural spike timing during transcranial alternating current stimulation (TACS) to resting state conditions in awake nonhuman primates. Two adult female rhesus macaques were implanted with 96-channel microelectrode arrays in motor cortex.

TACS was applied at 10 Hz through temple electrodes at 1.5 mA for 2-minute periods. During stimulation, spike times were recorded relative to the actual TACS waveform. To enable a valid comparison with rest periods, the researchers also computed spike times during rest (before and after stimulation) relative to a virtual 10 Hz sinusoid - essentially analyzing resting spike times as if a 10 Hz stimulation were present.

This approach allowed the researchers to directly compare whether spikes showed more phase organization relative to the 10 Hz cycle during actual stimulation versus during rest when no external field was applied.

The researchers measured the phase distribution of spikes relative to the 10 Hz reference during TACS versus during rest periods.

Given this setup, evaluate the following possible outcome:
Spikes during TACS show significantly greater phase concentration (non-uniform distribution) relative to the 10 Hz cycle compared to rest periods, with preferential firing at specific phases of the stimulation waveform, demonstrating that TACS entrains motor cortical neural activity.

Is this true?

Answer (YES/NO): YES